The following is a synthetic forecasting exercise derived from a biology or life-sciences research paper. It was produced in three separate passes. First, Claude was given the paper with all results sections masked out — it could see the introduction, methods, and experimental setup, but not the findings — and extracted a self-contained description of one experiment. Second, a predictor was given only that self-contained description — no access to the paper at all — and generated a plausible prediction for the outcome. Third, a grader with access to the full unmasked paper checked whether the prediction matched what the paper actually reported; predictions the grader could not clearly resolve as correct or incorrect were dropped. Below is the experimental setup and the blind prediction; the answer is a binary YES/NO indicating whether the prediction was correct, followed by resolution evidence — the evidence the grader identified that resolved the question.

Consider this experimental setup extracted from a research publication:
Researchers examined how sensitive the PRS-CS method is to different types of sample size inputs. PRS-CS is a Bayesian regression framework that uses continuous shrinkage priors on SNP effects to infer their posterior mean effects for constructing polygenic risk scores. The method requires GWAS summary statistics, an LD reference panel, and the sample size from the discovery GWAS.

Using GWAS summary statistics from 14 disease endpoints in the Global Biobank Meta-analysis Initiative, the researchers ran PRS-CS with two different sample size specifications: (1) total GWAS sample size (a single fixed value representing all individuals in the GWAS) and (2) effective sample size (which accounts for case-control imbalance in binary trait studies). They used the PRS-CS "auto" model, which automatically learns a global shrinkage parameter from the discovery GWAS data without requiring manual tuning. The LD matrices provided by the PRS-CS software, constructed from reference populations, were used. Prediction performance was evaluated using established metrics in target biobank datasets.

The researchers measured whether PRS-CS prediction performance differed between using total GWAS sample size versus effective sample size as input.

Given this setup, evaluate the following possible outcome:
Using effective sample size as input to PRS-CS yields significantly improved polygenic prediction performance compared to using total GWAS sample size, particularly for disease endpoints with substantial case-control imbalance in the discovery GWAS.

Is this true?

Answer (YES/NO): NO